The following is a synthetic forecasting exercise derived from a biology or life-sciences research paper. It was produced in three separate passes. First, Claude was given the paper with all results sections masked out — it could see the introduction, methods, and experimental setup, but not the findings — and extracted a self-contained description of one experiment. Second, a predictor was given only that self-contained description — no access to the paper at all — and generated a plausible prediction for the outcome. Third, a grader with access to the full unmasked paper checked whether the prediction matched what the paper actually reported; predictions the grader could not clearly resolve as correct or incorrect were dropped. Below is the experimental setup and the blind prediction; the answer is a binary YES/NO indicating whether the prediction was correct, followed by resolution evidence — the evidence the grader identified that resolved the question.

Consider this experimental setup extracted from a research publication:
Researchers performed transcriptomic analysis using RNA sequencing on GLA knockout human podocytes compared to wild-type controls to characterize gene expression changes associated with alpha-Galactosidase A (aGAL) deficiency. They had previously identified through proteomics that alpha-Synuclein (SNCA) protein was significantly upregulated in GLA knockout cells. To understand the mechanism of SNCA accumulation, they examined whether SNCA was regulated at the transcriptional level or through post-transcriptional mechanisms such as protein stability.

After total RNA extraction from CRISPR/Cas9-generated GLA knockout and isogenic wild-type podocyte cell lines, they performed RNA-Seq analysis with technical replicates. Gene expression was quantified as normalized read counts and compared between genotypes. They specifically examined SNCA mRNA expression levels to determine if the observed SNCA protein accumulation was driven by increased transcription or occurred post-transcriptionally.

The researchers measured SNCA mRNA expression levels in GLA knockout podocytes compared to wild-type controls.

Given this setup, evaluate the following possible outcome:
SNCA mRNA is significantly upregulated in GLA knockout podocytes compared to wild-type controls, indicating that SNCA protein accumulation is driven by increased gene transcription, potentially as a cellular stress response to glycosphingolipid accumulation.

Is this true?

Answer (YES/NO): NO